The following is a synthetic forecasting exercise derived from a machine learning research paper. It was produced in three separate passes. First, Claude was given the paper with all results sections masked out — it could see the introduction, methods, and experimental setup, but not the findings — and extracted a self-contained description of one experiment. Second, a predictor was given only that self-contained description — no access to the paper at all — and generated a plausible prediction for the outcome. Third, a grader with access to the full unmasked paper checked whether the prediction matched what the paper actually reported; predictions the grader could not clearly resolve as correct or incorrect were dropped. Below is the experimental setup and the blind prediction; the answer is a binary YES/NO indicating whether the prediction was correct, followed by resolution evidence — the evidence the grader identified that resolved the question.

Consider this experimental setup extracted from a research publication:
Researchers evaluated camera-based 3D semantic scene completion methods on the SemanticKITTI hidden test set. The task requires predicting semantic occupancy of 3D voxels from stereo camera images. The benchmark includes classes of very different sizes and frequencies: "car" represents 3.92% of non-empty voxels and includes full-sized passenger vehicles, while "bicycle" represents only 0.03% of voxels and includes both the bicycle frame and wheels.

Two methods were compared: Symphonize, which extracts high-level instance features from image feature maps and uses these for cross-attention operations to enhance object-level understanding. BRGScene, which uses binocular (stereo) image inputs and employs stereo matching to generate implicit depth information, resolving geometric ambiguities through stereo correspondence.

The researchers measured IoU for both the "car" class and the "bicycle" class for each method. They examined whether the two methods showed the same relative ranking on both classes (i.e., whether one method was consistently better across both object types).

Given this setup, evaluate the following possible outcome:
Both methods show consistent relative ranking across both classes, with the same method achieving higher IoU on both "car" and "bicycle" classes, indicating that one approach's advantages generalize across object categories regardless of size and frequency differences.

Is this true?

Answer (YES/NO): YES